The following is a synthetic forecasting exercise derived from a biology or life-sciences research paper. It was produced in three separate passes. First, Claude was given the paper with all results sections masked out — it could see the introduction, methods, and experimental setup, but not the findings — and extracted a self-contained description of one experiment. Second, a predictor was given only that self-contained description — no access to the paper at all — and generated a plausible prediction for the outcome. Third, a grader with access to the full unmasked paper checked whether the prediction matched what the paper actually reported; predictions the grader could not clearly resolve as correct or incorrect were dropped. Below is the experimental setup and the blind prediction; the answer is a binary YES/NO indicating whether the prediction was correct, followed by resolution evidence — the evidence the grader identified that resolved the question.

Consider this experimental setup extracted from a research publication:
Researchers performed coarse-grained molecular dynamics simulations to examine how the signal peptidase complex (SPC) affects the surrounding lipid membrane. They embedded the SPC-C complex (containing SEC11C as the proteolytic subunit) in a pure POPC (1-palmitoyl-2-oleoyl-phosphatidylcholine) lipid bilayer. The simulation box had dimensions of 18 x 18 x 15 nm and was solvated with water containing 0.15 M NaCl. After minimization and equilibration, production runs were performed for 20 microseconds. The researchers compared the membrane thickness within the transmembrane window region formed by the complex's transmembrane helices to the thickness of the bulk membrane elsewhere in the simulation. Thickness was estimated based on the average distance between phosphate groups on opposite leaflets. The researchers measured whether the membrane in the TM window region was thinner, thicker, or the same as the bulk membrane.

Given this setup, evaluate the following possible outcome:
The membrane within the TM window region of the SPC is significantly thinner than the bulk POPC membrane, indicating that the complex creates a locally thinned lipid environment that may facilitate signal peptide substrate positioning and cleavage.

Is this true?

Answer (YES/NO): YES